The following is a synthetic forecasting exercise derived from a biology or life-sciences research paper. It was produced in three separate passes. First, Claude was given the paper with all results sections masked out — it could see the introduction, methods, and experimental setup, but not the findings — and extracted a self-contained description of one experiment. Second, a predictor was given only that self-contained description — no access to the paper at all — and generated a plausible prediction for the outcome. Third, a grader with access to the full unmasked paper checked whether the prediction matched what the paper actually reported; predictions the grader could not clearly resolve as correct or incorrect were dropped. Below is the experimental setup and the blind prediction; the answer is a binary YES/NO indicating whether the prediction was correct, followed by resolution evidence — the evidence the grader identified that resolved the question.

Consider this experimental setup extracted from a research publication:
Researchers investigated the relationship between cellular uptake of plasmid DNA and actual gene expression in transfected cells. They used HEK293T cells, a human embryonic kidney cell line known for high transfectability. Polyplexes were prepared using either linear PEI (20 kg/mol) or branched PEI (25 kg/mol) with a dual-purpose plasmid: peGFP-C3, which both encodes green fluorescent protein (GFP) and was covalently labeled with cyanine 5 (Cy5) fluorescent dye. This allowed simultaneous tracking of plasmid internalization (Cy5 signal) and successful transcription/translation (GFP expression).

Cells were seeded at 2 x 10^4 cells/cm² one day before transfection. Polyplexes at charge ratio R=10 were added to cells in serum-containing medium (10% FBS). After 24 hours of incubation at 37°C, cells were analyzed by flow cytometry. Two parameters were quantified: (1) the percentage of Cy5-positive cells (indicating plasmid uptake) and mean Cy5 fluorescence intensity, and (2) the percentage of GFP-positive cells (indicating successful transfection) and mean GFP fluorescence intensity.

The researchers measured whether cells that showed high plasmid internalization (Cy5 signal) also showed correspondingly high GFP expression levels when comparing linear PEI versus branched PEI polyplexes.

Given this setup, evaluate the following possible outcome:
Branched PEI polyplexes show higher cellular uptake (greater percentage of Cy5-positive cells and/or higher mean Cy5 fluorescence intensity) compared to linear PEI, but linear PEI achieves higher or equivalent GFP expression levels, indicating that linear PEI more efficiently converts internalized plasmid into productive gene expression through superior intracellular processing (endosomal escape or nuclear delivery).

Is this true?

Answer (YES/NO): NO